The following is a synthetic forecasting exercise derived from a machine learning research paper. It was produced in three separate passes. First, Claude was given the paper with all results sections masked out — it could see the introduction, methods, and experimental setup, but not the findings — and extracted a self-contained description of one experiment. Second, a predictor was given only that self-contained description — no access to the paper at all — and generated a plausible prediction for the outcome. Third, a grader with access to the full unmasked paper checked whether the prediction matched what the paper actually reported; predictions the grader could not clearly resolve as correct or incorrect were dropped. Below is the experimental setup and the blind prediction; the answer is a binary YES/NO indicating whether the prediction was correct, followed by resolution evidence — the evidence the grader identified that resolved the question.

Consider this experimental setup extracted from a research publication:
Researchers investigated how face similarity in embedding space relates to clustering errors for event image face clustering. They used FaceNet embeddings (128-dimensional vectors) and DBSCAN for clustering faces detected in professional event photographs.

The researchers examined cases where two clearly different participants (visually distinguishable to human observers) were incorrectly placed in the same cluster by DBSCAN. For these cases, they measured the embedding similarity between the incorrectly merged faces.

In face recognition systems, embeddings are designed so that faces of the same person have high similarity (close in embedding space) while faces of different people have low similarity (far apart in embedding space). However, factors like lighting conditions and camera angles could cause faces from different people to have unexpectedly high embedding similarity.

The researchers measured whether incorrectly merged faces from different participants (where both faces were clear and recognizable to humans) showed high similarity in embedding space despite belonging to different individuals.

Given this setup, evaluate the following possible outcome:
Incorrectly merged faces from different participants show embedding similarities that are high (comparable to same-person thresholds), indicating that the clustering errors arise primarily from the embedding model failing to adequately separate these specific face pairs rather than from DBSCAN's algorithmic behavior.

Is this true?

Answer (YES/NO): YES